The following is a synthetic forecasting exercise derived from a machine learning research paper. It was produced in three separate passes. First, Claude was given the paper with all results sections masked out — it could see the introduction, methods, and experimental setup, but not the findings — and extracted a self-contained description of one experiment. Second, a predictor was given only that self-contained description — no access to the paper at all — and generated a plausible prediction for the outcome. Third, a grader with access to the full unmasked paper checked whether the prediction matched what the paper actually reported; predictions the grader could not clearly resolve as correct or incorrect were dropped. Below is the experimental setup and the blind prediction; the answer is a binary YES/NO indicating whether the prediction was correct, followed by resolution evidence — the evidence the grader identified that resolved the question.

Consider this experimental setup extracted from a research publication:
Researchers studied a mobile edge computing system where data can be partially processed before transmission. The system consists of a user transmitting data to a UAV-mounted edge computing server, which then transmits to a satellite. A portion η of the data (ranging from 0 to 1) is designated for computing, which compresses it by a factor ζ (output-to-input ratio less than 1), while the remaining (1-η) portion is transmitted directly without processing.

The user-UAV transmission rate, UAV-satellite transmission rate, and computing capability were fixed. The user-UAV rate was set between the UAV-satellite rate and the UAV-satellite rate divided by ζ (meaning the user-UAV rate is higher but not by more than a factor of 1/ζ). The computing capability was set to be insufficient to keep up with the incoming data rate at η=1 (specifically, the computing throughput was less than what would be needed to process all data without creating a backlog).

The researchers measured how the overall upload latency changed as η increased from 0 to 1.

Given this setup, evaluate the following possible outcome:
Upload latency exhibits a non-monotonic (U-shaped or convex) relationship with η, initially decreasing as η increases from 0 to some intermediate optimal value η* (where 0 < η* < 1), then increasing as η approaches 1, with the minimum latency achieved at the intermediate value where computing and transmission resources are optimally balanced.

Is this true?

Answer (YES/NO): YES